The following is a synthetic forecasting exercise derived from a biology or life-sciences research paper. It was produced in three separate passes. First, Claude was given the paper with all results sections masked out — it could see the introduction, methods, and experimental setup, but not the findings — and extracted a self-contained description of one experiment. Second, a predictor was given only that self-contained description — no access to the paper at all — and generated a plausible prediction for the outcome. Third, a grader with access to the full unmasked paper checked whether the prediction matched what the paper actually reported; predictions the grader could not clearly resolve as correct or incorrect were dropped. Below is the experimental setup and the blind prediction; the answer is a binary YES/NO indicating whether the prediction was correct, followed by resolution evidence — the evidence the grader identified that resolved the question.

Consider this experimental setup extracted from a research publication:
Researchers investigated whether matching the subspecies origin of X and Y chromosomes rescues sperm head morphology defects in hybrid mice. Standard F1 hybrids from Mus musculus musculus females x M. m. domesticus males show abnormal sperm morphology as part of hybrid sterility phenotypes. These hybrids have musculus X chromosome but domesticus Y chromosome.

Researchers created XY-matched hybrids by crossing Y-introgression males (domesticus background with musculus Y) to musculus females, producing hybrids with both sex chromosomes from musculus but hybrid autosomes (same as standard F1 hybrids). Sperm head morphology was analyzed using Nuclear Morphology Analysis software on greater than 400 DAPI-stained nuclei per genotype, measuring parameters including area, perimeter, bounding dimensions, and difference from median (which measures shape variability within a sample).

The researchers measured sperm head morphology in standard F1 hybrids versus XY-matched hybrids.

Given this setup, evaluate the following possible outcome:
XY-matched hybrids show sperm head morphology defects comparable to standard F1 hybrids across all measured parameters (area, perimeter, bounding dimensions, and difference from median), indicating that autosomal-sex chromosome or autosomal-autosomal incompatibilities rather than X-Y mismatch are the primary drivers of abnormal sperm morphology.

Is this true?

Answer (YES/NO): NO